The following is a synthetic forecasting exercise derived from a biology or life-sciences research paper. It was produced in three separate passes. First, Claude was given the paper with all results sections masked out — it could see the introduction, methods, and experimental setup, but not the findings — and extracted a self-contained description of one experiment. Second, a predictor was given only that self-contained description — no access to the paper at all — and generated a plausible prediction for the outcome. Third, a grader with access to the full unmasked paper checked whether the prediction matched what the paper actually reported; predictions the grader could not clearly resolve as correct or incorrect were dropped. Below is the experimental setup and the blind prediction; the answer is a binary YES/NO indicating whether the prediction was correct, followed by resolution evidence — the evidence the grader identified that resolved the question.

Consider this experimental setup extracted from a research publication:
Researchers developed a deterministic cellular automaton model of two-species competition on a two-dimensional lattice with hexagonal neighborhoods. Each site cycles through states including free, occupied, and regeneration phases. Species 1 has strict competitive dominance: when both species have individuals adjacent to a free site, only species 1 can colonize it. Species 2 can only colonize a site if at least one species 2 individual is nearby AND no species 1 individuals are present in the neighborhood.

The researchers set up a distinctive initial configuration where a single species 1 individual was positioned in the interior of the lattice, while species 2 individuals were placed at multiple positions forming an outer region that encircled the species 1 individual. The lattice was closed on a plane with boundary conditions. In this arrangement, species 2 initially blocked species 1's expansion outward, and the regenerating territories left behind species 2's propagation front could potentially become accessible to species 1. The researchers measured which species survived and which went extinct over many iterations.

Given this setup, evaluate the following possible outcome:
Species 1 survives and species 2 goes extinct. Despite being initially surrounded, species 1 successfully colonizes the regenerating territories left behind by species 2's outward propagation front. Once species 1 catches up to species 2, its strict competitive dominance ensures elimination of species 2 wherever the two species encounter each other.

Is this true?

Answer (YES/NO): NO